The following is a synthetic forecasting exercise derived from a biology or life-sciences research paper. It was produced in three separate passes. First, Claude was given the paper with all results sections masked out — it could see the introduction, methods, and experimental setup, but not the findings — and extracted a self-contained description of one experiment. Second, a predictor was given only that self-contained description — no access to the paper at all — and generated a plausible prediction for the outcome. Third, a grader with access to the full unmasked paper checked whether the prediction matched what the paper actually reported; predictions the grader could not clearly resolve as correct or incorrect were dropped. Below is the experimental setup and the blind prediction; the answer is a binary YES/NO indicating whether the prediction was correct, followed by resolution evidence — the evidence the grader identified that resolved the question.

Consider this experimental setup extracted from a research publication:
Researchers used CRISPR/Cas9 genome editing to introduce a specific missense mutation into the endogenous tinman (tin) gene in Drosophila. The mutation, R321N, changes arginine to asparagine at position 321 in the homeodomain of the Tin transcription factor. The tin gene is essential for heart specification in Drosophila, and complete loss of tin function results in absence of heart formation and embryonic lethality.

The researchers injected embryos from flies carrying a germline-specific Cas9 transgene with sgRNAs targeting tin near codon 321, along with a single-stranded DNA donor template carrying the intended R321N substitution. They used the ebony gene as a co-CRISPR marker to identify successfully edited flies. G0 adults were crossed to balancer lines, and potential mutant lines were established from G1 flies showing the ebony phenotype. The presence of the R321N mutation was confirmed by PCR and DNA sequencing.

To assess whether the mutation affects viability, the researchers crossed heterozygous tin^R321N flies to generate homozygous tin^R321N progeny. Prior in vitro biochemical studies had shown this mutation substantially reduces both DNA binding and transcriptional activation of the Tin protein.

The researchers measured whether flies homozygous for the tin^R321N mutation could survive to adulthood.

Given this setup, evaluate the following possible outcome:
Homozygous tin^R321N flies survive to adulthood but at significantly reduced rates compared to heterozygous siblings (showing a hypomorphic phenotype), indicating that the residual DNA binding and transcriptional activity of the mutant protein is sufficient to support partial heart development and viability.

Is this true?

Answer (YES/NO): NO